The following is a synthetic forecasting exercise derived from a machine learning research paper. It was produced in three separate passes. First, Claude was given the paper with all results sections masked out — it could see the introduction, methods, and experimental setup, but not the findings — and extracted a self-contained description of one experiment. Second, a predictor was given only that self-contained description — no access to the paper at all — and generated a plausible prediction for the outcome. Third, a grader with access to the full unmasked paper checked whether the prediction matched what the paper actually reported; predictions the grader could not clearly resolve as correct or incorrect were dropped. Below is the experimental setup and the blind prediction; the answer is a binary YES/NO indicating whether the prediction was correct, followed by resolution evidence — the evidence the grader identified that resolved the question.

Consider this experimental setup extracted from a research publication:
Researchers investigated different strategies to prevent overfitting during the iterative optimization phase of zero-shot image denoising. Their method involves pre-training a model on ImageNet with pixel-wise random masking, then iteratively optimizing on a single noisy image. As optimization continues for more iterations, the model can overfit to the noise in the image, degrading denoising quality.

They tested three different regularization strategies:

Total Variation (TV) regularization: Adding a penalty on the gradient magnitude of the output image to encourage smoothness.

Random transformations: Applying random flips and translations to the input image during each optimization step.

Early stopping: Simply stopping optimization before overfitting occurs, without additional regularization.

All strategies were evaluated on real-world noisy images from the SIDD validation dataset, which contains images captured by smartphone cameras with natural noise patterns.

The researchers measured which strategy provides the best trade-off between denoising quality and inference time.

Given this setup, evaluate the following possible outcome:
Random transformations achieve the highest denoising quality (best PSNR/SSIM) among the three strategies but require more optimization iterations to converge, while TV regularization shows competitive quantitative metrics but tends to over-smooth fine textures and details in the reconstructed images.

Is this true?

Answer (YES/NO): NO